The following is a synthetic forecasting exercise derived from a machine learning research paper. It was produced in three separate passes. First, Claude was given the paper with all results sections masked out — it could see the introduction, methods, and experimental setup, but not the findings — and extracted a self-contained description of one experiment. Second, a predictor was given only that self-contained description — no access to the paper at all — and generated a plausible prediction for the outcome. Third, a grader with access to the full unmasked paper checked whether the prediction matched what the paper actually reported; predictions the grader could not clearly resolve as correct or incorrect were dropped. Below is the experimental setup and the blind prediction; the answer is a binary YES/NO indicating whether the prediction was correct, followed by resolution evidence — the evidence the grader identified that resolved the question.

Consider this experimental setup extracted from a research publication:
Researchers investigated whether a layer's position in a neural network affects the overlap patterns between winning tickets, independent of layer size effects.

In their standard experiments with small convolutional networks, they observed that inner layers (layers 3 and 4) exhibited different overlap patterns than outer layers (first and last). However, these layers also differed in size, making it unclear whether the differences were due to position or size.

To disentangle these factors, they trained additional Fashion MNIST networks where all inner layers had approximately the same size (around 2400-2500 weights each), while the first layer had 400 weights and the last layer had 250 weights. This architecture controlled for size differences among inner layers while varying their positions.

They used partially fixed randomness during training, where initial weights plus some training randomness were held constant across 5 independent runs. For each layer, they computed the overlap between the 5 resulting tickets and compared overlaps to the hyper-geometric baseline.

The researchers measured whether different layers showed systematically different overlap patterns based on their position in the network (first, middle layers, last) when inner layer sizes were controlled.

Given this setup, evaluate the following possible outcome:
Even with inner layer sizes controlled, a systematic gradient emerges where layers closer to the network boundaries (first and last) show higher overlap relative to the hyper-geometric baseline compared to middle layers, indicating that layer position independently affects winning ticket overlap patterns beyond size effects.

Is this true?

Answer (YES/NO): NO